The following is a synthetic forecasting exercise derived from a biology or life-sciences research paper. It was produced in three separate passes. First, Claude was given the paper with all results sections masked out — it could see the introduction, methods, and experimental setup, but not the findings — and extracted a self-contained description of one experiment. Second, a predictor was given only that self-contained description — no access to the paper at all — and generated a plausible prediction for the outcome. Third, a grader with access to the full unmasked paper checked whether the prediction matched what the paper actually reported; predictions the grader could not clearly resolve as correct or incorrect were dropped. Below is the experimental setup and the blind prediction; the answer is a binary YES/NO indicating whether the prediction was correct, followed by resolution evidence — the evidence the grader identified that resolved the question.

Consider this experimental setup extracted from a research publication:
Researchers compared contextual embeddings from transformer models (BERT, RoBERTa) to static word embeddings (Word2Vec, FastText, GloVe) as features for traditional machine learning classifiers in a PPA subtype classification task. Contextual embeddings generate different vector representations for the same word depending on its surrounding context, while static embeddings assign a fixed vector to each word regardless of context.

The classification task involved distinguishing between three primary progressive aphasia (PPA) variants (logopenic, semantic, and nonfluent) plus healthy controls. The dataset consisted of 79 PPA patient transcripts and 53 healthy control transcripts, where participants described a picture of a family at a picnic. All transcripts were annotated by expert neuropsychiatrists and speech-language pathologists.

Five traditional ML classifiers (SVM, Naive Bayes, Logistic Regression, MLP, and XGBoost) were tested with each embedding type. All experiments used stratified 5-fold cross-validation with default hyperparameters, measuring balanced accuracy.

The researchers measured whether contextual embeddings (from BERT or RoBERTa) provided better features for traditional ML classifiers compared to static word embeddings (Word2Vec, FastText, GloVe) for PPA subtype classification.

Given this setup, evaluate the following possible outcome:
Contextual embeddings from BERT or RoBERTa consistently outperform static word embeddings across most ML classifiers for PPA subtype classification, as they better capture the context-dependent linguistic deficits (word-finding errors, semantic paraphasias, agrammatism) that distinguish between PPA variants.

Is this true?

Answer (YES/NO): YES